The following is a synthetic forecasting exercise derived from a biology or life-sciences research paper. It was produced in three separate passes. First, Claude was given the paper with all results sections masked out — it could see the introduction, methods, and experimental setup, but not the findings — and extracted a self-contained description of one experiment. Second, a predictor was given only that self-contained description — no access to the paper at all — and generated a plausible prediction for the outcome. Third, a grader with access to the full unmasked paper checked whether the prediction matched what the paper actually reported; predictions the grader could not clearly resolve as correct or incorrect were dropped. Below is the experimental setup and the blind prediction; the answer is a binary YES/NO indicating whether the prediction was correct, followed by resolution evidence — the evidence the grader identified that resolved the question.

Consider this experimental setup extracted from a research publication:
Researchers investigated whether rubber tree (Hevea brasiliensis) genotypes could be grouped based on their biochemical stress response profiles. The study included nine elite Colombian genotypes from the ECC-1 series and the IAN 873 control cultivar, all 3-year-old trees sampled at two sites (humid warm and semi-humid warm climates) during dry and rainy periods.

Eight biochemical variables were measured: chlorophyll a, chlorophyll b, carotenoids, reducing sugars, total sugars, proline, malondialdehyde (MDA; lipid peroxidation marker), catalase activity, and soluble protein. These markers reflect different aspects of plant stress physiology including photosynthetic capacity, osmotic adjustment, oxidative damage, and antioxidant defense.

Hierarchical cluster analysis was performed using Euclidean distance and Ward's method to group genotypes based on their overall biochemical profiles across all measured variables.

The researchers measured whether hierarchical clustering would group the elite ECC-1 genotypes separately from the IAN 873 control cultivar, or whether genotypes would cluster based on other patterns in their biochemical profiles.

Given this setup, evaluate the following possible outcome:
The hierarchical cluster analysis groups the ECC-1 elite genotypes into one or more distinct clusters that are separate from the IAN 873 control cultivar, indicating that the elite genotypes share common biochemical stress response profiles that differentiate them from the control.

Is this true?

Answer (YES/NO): NO